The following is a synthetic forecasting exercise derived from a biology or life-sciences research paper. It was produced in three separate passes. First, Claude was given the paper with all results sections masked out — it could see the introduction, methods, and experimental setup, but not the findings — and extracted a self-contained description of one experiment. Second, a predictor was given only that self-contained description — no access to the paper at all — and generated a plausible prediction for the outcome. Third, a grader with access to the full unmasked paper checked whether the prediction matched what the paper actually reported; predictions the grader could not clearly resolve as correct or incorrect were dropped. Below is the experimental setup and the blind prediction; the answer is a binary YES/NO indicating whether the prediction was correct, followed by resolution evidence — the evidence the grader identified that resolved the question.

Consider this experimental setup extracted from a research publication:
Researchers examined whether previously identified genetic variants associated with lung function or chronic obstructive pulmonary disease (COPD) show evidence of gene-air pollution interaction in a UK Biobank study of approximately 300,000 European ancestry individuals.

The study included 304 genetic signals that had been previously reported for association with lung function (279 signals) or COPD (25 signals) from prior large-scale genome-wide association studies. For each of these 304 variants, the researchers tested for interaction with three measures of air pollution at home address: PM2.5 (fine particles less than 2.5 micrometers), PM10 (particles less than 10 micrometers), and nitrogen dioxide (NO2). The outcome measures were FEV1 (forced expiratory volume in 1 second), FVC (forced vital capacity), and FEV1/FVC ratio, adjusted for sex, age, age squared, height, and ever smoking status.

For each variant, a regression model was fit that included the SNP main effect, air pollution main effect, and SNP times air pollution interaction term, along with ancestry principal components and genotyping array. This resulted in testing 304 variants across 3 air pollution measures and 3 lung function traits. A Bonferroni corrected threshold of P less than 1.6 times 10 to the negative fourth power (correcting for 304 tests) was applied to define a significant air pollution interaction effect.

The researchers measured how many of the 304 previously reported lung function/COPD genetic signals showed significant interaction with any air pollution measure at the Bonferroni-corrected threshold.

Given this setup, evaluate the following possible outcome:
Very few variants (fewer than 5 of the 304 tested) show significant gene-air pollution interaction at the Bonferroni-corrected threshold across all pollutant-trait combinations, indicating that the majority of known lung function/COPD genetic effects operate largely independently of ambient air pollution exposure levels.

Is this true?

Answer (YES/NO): YES